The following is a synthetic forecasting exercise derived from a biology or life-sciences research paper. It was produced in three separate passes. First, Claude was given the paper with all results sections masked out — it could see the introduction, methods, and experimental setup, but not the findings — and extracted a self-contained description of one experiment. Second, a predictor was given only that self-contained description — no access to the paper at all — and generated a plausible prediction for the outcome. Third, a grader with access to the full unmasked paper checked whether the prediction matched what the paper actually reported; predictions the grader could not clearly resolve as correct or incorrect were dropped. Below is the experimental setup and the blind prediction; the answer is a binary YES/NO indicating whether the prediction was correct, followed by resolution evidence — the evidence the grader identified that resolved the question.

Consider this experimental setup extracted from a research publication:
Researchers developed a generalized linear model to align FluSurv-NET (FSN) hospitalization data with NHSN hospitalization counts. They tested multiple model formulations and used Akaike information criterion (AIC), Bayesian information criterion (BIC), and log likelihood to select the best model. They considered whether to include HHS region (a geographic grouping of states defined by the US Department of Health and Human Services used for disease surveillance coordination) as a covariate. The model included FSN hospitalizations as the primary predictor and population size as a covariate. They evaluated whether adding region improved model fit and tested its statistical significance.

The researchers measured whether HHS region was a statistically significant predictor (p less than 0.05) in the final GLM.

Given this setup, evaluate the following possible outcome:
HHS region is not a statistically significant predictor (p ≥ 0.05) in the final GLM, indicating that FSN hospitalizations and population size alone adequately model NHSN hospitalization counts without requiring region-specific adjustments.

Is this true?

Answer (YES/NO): YES